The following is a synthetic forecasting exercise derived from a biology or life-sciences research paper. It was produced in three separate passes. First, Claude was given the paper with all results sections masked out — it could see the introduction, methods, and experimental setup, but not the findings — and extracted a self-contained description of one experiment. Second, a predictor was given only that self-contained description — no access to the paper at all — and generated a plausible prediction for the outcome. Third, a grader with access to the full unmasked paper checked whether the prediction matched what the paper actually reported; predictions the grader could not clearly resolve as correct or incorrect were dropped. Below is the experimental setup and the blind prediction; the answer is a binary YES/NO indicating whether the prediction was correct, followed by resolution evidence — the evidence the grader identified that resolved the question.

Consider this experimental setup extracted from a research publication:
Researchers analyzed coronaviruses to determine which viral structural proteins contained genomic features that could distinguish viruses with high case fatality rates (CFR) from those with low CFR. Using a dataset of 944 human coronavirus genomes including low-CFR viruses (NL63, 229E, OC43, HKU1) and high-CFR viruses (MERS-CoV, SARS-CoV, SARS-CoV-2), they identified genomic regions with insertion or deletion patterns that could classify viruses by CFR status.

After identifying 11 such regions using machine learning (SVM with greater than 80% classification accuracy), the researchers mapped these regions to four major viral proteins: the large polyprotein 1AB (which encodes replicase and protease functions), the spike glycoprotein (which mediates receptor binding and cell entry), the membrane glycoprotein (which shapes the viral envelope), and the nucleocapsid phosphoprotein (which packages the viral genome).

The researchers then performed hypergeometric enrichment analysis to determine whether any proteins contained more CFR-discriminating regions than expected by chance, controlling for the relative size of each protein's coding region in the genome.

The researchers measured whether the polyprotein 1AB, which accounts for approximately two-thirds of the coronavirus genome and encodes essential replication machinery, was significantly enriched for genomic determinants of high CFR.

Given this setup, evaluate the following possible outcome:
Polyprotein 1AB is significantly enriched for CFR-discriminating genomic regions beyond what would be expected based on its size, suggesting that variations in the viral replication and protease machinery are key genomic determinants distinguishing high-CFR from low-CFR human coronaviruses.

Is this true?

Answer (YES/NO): NO